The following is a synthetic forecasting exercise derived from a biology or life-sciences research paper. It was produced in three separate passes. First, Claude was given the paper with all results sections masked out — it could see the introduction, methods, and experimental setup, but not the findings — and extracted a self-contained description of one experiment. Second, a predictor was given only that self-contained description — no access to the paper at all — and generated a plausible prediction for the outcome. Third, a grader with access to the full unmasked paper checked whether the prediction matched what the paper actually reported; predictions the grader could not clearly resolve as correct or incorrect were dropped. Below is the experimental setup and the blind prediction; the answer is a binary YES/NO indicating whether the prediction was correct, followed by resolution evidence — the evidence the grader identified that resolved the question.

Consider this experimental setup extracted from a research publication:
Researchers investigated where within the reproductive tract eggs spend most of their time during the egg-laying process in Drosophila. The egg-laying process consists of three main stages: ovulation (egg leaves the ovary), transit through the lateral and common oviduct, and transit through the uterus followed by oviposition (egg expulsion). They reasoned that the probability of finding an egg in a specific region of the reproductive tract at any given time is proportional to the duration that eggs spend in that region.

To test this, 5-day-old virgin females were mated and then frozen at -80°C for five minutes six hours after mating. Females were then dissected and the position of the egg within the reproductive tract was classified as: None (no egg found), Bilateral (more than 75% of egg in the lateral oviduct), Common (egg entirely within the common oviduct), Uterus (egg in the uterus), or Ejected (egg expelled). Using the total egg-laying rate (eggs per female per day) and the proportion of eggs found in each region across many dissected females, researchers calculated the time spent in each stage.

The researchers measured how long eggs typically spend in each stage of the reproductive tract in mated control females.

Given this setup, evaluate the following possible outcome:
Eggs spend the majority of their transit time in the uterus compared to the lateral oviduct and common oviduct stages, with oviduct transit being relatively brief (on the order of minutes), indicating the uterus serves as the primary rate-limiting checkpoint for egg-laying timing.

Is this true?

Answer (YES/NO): NO